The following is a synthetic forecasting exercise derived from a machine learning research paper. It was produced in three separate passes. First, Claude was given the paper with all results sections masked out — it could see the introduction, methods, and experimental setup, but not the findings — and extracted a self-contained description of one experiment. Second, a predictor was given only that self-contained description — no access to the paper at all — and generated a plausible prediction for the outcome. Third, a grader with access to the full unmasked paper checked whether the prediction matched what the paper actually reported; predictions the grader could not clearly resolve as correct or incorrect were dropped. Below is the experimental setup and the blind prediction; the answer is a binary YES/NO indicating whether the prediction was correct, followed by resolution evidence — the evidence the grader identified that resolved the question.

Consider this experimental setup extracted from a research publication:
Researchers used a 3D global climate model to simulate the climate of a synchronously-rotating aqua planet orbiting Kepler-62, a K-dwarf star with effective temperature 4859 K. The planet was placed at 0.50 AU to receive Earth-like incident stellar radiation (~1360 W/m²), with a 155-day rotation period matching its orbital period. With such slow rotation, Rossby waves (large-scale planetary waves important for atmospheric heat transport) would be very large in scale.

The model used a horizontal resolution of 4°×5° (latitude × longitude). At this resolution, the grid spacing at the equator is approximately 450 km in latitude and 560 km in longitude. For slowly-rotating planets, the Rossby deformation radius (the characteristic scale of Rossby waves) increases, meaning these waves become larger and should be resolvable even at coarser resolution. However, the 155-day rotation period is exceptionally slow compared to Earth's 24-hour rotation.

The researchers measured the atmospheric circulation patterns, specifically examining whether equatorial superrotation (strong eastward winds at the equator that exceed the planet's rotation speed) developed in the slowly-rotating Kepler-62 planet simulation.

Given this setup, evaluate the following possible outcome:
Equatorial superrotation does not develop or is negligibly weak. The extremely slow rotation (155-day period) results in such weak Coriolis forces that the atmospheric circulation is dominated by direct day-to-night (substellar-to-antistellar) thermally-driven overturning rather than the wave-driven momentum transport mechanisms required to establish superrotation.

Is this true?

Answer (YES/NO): NO